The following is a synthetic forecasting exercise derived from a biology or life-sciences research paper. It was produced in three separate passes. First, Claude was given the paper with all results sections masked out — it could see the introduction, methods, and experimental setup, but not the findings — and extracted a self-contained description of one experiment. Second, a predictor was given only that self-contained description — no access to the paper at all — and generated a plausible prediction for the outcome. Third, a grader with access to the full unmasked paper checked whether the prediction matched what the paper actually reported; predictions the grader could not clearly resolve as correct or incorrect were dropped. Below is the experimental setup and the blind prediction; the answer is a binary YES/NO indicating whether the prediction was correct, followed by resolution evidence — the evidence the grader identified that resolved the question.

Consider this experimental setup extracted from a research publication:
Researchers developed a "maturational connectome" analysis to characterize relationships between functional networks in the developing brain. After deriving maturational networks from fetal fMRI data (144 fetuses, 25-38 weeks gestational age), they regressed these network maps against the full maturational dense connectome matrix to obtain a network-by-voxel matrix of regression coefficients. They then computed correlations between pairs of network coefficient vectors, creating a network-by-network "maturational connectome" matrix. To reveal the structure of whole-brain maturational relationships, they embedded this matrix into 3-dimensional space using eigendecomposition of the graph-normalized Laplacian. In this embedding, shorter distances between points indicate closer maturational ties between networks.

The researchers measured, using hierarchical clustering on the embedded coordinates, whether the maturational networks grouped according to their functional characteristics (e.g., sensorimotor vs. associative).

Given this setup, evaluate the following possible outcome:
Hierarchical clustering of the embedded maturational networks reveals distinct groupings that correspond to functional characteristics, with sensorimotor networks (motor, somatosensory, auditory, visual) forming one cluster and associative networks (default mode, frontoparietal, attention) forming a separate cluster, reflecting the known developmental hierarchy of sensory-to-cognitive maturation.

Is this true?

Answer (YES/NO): NO